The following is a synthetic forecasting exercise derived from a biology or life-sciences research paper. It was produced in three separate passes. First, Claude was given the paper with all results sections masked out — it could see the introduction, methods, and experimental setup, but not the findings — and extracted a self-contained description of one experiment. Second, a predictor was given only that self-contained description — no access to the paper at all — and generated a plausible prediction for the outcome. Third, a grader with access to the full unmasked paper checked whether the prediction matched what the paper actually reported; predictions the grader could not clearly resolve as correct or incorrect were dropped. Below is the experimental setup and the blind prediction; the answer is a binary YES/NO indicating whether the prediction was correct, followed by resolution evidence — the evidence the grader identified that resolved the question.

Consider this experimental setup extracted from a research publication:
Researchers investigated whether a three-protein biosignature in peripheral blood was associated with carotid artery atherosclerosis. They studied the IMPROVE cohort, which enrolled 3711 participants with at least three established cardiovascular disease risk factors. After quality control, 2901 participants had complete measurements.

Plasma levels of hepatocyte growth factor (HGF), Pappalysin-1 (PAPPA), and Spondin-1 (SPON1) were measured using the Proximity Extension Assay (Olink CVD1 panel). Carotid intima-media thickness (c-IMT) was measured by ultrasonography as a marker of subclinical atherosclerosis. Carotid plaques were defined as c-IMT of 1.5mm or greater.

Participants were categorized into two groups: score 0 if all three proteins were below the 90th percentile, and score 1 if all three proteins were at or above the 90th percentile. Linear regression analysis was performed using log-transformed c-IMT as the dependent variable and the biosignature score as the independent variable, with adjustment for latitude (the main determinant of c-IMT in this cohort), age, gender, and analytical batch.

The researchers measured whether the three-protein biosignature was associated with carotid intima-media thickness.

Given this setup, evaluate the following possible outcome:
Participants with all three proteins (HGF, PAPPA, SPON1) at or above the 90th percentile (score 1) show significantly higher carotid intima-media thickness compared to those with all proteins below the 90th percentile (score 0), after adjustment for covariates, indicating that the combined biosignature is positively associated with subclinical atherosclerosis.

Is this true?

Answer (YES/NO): YES